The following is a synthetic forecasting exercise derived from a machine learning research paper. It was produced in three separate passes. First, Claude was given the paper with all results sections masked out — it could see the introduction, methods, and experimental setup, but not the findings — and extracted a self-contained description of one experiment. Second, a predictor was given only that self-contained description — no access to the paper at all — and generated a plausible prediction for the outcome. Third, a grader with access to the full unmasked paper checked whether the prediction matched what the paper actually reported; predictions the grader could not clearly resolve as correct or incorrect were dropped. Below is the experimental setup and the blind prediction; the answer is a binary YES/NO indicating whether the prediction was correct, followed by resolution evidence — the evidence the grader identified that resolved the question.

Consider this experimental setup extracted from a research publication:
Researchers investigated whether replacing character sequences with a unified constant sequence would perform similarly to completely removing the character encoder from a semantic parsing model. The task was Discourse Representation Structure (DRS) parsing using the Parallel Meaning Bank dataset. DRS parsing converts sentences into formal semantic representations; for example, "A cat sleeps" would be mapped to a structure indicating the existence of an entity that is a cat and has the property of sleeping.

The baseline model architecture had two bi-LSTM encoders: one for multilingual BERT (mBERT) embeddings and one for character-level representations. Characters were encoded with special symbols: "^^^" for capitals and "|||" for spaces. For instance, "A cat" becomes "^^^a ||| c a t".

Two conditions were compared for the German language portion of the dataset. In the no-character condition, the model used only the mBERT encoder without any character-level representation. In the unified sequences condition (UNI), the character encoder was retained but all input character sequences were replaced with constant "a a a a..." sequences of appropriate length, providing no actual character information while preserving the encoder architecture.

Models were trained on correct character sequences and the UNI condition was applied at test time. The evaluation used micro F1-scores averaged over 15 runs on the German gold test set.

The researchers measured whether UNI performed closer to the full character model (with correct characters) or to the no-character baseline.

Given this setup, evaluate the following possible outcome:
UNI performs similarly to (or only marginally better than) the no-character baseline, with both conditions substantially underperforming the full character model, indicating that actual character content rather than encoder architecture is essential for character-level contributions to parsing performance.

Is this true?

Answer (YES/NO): NO